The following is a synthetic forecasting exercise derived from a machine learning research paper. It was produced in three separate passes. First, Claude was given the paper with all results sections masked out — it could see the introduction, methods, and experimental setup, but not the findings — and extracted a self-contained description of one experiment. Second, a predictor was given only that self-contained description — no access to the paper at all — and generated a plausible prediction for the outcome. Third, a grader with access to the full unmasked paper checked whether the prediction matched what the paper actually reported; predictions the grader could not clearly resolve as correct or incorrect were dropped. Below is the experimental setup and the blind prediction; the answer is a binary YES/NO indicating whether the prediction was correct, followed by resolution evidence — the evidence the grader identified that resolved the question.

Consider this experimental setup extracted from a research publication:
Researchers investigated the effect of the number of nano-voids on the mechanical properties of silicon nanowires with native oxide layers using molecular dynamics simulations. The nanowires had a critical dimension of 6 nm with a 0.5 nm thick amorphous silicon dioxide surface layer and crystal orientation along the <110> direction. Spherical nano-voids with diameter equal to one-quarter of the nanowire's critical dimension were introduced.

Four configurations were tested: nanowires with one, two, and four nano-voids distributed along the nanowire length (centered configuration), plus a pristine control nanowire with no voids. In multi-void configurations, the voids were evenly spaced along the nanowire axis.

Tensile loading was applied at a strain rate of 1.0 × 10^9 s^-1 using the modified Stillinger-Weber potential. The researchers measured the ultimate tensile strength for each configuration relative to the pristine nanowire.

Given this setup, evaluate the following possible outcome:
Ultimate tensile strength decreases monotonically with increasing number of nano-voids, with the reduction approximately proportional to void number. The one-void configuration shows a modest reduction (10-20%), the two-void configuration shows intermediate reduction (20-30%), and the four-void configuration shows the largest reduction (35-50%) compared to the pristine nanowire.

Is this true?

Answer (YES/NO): NO